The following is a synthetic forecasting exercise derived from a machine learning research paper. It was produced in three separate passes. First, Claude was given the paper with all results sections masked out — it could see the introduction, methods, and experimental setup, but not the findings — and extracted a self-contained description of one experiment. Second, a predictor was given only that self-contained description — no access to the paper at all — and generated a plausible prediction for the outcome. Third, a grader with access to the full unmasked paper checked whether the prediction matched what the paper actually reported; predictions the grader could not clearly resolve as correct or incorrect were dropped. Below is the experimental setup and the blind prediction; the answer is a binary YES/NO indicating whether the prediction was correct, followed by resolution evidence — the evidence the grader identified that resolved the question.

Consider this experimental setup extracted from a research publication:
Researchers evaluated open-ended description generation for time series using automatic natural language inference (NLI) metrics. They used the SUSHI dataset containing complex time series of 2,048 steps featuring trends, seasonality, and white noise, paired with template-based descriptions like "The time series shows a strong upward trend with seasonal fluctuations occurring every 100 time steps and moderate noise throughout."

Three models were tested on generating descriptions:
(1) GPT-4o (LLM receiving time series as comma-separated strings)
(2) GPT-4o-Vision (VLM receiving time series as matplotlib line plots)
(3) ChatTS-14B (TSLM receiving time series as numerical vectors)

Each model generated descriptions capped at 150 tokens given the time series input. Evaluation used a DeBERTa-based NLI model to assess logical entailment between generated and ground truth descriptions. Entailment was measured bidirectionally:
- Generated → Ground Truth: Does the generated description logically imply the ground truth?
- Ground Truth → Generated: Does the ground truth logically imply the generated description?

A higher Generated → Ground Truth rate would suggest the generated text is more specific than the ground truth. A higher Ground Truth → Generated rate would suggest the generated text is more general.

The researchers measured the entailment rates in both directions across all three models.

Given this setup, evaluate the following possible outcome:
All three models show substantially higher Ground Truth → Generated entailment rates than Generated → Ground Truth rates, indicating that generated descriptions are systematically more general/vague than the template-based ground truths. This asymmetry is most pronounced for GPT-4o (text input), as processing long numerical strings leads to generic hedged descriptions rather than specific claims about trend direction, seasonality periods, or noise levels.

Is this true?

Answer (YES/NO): NO